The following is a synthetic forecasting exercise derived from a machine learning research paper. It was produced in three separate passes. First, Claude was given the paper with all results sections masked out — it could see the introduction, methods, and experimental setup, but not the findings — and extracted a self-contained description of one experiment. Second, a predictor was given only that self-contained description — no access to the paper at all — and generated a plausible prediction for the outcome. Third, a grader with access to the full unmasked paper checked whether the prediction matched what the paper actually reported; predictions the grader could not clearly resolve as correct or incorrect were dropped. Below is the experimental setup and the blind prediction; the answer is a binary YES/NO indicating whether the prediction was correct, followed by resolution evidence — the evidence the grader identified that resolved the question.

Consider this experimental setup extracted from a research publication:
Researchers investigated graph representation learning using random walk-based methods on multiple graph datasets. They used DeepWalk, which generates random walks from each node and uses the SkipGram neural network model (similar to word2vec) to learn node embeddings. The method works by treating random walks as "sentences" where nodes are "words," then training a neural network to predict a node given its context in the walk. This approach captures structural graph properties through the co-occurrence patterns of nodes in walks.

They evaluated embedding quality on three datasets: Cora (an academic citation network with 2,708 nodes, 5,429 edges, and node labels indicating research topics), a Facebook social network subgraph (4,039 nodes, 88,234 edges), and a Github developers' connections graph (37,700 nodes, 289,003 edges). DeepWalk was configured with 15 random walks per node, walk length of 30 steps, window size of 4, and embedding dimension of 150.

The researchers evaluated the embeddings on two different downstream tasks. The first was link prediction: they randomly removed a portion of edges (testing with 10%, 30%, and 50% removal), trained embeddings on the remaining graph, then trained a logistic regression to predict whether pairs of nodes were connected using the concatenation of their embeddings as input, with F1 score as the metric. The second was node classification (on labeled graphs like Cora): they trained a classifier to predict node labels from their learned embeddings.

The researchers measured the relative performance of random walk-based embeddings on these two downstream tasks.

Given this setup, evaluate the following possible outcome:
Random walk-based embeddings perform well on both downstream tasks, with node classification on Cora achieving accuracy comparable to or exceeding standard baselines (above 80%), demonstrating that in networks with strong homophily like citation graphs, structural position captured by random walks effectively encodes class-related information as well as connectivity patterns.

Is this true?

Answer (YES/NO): NO